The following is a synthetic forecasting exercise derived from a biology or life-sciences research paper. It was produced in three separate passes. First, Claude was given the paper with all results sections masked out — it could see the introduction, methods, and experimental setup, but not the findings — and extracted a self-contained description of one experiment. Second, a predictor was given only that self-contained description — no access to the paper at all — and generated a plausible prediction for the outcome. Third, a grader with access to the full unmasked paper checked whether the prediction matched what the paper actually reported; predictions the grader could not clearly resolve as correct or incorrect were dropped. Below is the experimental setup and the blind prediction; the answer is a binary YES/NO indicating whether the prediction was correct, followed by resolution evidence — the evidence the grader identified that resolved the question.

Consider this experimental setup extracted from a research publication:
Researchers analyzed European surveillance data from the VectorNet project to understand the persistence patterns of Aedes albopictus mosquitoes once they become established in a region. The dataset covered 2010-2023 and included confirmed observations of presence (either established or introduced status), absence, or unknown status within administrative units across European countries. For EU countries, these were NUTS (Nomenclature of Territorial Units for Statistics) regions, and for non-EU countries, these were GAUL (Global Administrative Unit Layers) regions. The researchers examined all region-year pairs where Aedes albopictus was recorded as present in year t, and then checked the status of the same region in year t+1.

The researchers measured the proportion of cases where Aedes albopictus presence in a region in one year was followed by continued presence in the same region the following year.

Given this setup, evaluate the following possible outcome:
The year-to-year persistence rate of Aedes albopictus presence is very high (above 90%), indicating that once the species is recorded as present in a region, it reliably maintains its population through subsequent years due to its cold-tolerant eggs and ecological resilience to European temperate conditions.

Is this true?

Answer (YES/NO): YES